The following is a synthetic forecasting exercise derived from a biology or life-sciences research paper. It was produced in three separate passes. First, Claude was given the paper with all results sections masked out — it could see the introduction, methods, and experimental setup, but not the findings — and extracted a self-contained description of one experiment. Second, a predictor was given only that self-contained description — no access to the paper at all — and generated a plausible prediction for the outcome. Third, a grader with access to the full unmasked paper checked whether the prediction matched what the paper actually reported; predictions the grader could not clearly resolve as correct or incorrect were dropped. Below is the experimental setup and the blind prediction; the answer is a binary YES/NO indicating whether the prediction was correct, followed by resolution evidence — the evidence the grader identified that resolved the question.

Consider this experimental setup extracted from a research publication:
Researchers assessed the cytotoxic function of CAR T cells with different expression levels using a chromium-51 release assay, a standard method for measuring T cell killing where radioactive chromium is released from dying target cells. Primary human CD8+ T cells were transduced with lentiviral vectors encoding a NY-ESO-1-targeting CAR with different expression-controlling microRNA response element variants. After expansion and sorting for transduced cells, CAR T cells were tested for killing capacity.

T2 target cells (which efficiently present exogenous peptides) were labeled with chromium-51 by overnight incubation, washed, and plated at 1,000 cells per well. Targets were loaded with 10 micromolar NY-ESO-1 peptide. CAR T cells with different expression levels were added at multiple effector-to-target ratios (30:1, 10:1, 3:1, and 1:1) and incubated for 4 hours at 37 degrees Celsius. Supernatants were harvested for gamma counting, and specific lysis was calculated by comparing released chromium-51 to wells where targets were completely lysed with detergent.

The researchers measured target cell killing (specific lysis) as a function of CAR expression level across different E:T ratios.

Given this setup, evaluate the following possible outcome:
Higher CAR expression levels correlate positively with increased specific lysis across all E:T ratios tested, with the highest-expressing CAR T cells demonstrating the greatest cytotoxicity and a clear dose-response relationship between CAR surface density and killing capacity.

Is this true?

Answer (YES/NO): YES